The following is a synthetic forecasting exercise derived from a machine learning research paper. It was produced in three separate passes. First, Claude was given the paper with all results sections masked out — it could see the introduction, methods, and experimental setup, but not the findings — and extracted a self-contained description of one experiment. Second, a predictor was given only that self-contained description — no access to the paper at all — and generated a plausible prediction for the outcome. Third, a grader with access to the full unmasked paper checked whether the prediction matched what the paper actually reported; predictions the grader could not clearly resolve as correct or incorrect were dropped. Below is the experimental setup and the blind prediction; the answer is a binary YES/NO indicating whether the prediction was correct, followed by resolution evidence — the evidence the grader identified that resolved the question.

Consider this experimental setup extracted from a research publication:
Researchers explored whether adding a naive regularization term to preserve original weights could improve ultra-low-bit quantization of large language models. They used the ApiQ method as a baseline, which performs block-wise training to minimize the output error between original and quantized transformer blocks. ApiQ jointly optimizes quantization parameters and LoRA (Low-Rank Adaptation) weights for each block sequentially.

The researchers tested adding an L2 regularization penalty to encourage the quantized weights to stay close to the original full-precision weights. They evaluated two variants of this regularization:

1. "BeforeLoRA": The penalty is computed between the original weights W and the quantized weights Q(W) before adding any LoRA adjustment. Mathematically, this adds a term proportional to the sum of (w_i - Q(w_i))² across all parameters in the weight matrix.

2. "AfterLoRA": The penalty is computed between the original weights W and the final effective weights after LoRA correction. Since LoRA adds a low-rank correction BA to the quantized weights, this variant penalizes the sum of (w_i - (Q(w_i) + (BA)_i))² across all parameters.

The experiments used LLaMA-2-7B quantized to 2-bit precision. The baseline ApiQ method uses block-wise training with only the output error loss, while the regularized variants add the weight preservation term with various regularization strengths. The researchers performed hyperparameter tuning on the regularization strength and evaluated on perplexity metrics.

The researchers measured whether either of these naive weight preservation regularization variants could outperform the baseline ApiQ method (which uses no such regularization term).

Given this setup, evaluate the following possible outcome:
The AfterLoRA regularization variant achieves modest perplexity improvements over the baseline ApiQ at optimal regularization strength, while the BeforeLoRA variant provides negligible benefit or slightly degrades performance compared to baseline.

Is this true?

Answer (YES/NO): NO